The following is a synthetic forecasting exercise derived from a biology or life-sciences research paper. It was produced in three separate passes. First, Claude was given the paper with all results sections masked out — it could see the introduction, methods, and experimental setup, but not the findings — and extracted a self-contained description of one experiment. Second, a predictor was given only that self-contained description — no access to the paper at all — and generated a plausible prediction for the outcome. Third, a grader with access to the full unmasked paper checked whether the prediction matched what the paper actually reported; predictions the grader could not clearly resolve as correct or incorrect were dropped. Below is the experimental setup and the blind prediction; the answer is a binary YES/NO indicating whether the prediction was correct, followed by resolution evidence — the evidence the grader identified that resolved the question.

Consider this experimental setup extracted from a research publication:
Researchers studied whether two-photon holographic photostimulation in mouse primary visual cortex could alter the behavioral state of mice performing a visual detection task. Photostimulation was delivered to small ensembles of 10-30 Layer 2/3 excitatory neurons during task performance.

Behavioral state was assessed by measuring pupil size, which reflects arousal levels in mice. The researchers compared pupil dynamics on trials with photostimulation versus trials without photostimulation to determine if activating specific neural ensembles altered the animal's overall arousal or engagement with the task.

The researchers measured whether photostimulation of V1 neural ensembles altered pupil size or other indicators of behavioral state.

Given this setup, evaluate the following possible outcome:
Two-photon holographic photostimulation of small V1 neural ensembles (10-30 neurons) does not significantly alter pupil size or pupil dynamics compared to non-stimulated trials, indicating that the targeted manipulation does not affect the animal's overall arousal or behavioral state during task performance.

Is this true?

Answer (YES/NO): YES